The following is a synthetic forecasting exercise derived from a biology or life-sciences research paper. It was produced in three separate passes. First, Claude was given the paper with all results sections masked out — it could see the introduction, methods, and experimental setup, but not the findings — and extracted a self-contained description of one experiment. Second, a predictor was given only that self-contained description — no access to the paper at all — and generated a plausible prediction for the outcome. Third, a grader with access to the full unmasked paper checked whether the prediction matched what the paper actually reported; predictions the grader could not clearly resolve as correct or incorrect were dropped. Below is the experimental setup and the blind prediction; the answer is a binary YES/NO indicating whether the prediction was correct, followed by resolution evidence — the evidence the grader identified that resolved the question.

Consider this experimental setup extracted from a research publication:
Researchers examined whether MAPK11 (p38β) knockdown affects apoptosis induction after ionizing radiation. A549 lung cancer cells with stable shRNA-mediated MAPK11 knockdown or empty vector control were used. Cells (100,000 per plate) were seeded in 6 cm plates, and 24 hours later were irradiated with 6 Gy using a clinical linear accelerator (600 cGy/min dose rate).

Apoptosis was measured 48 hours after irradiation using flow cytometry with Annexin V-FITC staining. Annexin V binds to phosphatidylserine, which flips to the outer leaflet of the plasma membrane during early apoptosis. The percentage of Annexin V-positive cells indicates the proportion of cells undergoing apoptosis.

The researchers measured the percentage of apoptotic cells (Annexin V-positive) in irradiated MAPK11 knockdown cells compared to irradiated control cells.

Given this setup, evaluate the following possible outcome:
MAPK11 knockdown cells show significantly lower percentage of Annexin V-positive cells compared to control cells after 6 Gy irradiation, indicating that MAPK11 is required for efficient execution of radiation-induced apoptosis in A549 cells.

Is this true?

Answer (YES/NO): NO